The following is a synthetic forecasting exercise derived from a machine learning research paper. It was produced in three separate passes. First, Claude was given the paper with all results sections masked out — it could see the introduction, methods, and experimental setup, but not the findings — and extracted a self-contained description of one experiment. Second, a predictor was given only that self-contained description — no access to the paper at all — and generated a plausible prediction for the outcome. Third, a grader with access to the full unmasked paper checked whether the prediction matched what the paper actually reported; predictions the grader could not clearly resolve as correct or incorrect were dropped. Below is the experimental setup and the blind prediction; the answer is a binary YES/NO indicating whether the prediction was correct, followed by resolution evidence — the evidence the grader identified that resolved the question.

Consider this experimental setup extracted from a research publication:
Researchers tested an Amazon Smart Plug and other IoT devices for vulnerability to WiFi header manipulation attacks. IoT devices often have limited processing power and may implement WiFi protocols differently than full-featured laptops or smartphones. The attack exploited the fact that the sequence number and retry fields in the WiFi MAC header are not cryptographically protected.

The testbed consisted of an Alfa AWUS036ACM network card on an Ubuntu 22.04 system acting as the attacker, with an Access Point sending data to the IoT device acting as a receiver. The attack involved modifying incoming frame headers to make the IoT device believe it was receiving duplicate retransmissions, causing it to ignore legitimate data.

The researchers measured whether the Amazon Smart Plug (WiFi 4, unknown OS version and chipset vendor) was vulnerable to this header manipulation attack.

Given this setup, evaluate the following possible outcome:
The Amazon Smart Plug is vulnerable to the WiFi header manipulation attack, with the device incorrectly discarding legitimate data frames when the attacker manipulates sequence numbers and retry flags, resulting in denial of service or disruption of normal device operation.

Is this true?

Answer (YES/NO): YES